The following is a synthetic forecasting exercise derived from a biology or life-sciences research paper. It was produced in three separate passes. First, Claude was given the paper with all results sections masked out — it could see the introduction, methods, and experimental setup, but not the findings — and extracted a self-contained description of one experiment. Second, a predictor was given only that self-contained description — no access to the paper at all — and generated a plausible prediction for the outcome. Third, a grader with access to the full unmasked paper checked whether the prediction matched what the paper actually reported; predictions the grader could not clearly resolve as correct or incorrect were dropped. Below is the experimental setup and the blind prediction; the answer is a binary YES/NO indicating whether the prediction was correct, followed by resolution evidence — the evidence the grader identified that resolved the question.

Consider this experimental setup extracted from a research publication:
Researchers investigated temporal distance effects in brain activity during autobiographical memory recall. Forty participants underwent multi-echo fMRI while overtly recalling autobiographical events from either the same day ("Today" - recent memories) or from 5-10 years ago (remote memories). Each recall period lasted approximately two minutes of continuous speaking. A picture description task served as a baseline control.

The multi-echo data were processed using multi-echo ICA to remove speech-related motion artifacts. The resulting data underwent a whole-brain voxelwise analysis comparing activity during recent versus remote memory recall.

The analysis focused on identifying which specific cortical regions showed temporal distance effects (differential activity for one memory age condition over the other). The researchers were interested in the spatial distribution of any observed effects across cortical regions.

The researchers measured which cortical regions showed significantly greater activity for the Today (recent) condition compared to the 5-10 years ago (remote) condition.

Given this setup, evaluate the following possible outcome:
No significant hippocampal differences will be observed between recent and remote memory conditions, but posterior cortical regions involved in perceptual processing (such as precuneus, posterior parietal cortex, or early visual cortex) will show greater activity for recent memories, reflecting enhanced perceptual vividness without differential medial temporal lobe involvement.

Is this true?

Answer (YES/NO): NO